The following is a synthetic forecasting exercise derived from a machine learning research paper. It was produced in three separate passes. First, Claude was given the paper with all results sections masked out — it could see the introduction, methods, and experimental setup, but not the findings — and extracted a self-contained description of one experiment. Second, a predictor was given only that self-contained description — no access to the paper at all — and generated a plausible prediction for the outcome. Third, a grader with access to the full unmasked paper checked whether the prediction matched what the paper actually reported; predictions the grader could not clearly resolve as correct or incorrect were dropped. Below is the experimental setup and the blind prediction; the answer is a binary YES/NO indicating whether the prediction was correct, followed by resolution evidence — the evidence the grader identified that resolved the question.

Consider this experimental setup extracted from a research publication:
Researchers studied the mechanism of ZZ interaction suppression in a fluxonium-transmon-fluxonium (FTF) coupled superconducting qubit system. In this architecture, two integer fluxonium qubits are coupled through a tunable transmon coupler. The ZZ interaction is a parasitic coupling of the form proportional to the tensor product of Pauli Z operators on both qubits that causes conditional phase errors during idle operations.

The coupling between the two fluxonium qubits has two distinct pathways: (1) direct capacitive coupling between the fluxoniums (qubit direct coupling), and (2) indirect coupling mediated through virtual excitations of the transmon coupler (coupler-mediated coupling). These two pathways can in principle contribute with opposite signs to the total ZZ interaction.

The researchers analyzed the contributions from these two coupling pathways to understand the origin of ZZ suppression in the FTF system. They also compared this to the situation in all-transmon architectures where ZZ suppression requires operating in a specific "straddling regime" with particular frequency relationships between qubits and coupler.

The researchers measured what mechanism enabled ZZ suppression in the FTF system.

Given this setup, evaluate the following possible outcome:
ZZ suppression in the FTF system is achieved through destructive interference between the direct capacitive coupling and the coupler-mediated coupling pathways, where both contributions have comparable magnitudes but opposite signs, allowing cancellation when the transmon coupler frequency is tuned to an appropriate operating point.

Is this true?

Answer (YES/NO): YES